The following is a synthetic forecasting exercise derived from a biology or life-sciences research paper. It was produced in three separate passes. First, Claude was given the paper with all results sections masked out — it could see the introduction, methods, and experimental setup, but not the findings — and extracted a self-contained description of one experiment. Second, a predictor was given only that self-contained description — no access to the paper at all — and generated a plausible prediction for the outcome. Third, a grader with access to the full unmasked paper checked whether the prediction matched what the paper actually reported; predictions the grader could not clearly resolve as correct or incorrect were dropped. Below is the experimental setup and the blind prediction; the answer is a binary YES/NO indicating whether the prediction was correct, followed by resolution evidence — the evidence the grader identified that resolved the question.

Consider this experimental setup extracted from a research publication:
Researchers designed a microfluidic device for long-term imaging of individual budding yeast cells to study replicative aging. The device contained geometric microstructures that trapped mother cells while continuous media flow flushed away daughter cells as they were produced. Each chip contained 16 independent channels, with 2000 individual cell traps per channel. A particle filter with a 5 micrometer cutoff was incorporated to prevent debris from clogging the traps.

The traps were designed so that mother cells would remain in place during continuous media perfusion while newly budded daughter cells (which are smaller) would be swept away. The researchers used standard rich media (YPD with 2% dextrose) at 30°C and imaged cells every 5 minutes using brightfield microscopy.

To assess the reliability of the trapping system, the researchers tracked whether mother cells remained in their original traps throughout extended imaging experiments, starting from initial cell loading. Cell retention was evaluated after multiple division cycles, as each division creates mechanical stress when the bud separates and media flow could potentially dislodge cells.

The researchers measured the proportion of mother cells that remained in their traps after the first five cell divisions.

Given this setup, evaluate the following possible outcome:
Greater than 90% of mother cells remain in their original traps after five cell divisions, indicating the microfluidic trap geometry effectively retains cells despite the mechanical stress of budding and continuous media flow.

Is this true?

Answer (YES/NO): YES